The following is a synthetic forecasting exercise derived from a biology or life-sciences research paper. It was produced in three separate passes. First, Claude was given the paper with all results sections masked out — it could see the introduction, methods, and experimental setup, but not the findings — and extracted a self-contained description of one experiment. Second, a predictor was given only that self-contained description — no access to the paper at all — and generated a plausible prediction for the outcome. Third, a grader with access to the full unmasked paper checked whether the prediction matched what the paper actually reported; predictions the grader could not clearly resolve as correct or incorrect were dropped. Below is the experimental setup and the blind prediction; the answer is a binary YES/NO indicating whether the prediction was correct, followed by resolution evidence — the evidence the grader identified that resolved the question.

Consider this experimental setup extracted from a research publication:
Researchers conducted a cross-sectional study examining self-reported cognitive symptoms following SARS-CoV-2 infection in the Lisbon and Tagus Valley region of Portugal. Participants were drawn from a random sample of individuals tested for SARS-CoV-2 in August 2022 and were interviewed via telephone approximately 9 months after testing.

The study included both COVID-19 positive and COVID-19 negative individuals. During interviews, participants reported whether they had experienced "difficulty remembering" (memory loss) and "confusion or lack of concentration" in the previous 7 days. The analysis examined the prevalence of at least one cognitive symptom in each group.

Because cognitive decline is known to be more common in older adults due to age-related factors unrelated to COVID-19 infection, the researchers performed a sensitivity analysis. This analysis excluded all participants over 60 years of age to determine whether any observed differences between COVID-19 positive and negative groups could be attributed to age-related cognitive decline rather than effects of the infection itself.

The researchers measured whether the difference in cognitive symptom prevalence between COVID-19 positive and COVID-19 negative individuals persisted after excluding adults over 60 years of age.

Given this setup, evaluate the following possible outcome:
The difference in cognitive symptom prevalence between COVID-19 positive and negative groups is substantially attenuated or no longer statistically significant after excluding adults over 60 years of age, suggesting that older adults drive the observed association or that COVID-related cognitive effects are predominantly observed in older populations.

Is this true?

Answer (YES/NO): NO